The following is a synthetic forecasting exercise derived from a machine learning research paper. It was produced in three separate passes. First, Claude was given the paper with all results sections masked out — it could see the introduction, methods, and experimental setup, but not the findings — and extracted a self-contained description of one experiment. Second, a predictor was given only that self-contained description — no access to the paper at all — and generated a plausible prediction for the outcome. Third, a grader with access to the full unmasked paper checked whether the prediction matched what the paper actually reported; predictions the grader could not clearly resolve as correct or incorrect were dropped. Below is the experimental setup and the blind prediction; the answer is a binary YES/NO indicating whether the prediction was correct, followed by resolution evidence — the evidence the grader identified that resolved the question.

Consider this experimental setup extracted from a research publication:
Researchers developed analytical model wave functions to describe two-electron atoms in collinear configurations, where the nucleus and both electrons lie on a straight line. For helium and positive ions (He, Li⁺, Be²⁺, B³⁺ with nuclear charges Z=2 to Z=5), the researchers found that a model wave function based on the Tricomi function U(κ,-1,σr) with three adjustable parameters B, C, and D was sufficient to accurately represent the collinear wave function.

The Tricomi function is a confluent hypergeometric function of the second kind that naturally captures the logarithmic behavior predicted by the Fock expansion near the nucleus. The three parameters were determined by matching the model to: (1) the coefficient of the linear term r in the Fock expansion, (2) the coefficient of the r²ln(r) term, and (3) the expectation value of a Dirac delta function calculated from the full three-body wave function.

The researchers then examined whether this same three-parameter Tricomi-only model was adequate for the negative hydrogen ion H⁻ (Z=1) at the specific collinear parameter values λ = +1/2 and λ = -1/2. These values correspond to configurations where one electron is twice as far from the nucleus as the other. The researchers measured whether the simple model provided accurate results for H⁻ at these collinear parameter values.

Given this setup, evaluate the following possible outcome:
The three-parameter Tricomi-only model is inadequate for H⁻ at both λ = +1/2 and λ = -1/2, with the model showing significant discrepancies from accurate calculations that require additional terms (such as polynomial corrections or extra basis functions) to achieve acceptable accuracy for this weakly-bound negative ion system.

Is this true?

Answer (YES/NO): YES